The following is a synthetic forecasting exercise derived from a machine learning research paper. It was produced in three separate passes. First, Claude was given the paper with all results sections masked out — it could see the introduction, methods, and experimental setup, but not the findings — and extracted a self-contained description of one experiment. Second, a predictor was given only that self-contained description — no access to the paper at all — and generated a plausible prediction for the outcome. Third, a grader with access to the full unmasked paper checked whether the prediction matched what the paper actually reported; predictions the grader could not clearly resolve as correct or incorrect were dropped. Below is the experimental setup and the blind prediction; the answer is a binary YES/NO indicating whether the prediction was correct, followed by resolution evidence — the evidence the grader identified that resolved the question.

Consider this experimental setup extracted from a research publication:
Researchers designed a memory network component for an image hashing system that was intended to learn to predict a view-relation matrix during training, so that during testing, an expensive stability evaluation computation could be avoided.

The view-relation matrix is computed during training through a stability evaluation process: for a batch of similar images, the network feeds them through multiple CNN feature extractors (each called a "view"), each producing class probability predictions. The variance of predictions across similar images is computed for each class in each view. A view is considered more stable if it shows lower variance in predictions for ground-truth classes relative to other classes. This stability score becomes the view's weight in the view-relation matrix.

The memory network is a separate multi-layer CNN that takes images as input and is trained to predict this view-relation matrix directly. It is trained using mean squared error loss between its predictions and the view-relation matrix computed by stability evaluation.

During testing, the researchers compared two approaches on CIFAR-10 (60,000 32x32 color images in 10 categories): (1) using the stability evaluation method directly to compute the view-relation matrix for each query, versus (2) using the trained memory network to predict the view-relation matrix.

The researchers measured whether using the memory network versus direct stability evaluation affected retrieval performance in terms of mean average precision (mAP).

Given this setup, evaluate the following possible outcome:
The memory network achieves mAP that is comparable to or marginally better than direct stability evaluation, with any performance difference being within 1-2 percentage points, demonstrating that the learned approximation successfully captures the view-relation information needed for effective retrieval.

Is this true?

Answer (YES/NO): YES